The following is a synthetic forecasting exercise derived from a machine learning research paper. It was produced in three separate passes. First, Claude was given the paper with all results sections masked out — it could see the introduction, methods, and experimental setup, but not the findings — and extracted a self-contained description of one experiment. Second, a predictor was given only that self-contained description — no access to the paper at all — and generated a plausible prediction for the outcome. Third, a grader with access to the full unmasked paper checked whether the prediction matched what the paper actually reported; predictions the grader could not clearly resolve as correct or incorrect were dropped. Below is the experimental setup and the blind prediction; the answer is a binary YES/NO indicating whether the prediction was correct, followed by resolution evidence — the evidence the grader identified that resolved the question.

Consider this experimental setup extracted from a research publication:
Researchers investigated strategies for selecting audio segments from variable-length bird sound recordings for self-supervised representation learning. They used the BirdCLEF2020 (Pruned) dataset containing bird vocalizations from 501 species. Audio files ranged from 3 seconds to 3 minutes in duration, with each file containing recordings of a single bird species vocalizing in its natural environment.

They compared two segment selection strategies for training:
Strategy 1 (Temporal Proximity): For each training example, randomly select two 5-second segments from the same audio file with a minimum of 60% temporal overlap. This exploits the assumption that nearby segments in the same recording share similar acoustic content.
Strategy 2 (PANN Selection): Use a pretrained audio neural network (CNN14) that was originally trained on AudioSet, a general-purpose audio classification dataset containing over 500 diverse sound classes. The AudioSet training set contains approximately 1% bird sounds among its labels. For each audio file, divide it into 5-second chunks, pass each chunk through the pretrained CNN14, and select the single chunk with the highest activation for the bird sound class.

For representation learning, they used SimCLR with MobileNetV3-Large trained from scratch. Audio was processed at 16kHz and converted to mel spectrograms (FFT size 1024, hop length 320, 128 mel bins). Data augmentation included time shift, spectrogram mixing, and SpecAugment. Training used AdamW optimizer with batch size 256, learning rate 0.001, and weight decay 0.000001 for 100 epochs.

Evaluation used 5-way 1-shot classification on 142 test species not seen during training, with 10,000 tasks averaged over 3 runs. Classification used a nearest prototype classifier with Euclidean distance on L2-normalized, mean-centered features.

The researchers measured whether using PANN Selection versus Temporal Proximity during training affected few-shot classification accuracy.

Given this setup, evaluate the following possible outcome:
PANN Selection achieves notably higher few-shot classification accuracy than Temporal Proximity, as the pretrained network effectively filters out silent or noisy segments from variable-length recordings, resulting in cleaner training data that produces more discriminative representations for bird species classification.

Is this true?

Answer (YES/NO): YES